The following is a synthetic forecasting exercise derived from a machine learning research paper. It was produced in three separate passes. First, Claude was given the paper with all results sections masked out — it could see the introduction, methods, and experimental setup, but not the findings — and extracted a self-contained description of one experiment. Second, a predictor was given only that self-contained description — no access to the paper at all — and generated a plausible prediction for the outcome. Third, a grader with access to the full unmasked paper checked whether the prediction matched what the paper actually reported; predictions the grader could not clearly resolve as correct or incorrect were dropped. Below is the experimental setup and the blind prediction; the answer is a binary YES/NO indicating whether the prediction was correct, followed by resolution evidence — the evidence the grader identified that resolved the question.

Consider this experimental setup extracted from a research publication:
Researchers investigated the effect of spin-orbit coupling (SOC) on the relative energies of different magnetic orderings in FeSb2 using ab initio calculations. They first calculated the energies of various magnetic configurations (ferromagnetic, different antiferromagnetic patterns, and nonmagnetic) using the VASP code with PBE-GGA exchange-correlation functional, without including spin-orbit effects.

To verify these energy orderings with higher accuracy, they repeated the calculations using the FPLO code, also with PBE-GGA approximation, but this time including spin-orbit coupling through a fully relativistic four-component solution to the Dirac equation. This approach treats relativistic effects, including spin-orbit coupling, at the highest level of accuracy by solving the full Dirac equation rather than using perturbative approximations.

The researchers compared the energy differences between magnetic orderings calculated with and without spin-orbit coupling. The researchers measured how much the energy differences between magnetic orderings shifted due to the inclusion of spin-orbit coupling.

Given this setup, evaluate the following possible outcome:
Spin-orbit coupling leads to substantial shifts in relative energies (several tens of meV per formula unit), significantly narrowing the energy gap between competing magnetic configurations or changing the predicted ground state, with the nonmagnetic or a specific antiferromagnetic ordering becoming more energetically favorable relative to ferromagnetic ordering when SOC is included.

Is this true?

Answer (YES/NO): NO